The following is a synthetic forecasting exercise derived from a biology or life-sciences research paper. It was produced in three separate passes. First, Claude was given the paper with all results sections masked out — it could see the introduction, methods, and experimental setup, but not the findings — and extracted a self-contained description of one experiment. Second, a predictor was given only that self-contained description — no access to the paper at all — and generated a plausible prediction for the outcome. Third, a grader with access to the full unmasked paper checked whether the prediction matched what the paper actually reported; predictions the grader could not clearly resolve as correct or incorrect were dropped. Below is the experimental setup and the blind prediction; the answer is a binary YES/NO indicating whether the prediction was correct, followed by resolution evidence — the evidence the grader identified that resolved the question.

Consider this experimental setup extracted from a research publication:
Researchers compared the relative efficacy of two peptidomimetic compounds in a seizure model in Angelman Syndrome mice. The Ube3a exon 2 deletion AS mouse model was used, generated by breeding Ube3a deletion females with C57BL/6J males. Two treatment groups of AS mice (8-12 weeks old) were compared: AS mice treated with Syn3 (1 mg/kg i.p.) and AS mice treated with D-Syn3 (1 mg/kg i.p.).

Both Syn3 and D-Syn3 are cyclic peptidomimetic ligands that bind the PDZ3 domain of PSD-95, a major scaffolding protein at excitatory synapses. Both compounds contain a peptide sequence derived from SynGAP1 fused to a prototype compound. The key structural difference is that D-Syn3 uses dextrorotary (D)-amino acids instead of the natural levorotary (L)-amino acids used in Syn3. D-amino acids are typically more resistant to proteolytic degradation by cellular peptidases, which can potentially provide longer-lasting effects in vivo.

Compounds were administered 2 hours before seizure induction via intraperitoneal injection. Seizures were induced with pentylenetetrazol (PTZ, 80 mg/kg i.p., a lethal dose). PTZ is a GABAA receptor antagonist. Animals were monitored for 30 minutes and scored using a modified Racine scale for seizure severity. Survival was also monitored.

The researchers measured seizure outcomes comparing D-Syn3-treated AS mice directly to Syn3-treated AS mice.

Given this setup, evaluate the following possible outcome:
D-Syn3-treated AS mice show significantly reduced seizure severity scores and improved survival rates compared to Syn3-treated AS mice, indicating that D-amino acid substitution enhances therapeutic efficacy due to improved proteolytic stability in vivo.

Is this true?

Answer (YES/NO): NO